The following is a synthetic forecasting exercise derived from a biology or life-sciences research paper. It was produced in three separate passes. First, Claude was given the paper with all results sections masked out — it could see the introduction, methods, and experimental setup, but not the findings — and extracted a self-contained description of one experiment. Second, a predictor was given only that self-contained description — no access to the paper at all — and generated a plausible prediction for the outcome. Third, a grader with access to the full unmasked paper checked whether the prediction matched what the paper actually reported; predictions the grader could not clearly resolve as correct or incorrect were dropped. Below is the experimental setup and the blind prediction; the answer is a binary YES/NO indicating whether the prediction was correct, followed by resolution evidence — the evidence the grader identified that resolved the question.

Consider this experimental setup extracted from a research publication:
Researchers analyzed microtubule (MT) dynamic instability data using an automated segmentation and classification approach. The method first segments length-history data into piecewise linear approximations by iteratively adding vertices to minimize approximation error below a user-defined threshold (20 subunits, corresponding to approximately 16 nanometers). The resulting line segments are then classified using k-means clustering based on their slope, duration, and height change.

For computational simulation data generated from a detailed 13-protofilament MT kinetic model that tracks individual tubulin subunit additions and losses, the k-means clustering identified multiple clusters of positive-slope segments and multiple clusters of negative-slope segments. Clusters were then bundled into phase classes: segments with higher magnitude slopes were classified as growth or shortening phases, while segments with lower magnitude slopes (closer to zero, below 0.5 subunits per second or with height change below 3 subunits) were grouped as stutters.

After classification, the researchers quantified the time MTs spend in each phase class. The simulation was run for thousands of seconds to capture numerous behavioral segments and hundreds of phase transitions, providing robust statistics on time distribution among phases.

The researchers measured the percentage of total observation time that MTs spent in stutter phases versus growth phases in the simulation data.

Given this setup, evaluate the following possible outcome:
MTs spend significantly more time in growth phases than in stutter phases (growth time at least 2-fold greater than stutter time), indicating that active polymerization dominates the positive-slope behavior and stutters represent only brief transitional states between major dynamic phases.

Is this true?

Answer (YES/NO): YES